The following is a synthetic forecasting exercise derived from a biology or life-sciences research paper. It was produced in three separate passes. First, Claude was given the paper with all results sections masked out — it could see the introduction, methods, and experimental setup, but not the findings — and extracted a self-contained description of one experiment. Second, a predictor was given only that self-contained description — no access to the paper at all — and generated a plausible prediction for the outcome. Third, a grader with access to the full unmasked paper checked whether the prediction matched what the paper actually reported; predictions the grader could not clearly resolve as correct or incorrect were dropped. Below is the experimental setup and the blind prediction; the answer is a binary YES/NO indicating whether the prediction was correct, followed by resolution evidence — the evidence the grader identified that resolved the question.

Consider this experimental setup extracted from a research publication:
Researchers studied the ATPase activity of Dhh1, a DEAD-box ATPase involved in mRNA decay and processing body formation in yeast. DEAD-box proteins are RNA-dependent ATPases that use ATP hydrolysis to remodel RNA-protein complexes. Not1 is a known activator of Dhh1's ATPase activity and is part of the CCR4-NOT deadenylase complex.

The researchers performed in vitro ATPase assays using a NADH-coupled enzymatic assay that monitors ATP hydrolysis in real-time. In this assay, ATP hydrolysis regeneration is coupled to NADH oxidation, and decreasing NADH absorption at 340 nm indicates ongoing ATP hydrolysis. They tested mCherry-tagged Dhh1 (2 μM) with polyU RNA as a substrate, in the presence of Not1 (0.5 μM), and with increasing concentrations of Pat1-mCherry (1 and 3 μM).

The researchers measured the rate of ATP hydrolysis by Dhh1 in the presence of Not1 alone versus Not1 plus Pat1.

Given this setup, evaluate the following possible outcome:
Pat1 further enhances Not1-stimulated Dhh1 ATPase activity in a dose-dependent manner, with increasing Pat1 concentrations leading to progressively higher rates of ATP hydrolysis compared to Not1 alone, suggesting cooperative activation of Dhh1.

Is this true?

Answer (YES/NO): NO